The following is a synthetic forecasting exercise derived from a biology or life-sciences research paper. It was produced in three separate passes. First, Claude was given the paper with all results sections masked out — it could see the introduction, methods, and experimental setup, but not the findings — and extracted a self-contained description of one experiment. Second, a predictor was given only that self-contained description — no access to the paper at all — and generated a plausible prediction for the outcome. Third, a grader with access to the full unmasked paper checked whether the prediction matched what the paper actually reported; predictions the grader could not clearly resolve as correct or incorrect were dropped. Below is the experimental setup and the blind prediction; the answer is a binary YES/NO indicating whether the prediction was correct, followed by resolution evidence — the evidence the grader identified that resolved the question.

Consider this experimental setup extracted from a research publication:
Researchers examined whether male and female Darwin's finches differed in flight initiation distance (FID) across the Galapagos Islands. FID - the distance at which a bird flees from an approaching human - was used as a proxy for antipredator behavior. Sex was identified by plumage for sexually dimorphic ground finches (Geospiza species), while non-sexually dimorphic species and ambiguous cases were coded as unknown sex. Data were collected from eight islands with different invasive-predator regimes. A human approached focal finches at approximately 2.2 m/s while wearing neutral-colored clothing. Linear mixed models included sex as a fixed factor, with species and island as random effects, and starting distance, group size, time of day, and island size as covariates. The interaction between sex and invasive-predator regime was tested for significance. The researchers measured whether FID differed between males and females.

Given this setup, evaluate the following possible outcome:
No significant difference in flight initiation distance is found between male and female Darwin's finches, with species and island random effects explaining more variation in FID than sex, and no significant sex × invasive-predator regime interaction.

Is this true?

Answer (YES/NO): NO